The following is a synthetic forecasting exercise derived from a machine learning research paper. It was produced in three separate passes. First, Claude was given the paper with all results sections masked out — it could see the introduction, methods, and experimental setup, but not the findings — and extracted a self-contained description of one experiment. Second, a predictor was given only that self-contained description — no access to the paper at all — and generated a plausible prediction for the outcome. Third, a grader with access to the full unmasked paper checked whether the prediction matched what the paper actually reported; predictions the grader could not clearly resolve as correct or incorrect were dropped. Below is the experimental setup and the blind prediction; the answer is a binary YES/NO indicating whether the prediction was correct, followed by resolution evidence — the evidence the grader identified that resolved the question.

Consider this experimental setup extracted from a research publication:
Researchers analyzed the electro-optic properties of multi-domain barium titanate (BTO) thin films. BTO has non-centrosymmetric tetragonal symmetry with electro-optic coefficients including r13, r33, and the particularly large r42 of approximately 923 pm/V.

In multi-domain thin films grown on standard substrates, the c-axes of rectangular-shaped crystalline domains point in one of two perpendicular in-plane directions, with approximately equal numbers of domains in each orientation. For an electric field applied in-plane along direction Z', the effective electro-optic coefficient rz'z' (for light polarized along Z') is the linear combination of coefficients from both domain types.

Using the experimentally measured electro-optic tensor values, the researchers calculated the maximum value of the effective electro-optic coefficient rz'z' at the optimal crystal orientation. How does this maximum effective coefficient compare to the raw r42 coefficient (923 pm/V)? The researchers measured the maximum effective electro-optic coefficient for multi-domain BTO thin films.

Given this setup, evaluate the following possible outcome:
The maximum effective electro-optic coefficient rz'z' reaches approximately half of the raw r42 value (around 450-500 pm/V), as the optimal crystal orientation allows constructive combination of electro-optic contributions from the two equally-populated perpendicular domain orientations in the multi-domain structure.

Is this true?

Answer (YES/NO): NO